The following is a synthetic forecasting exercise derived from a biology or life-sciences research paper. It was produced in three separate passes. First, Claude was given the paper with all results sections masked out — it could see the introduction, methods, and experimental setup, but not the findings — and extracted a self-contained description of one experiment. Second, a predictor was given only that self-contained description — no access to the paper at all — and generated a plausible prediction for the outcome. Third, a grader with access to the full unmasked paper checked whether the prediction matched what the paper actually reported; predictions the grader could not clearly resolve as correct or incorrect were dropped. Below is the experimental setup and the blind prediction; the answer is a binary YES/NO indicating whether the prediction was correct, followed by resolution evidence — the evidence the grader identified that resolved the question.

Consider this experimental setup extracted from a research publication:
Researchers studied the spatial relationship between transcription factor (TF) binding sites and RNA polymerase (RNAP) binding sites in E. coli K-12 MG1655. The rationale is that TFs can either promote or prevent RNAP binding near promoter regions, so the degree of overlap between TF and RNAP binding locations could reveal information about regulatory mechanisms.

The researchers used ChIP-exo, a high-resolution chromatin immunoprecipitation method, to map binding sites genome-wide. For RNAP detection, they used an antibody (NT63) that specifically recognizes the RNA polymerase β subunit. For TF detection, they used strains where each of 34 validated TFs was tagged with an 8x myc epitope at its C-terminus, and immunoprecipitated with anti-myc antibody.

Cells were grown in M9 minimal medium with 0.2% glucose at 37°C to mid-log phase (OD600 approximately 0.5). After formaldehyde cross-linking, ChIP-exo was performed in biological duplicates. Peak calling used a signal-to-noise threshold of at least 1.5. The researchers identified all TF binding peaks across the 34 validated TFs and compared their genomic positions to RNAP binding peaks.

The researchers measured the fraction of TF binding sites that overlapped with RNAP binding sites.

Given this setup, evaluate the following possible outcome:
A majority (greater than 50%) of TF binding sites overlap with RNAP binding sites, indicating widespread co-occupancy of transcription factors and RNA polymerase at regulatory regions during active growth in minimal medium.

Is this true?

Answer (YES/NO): NO